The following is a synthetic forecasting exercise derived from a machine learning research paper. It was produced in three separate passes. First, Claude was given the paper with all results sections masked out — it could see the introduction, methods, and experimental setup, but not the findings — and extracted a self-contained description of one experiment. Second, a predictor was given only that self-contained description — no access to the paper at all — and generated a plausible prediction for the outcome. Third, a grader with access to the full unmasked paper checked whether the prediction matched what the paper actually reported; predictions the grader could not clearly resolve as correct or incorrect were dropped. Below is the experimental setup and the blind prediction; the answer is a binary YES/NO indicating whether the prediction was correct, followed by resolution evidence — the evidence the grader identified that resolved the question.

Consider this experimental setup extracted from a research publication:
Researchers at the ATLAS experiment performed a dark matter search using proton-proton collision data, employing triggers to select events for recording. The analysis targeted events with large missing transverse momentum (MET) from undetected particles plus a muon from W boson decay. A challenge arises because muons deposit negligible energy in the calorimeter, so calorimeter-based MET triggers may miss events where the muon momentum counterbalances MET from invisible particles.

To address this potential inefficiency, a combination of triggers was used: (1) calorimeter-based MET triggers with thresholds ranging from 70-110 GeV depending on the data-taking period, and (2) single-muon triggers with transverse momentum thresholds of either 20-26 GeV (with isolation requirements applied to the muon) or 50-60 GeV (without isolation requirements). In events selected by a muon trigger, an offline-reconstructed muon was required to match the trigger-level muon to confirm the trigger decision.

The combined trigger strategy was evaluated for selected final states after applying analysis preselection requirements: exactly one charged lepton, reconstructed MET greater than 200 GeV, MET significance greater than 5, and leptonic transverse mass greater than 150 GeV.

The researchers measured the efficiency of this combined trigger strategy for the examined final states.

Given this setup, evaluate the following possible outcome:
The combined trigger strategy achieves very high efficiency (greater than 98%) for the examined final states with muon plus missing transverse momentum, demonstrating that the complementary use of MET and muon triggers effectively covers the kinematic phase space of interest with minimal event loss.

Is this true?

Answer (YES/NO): YES